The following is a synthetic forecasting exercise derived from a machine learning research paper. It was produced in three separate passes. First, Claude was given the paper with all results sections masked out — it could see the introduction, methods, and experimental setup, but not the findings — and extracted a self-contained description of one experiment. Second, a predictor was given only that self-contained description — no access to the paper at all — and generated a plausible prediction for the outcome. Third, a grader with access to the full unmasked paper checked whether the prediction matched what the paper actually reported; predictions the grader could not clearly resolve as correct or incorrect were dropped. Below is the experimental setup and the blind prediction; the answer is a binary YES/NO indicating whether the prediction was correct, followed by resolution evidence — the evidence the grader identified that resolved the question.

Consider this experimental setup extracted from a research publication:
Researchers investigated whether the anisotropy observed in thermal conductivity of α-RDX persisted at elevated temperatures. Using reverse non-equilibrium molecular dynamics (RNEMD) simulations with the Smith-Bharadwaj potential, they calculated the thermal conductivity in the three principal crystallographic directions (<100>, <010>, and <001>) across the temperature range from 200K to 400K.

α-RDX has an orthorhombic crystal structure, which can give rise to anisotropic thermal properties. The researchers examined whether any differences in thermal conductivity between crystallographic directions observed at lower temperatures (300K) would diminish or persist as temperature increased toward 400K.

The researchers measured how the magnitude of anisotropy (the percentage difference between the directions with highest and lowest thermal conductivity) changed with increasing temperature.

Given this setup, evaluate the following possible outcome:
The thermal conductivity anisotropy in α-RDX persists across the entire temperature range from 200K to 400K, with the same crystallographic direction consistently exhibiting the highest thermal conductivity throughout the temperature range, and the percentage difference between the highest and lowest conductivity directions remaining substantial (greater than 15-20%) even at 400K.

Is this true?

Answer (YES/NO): YES